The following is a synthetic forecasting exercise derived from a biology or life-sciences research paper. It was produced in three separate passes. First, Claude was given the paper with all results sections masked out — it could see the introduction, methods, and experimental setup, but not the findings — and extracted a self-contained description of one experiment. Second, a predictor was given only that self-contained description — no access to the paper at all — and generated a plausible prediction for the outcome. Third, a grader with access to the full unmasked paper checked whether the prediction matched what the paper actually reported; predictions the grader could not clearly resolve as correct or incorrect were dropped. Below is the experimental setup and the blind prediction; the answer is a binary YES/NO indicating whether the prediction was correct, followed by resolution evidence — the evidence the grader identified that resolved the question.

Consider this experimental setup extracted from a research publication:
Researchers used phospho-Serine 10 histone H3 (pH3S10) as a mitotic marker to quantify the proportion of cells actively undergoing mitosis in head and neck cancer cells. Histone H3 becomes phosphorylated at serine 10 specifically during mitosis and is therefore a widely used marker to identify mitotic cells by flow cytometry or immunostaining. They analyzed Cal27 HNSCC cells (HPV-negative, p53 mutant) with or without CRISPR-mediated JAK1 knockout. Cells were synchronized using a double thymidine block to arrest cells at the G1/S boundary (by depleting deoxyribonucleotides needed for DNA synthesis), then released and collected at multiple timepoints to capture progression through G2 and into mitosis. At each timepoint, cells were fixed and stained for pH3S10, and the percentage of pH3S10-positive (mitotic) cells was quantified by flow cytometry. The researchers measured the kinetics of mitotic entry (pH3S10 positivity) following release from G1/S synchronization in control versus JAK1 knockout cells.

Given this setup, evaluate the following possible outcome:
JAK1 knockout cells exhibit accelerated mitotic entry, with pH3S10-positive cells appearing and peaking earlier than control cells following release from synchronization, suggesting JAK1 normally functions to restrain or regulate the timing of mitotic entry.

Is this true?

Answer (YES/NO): NO